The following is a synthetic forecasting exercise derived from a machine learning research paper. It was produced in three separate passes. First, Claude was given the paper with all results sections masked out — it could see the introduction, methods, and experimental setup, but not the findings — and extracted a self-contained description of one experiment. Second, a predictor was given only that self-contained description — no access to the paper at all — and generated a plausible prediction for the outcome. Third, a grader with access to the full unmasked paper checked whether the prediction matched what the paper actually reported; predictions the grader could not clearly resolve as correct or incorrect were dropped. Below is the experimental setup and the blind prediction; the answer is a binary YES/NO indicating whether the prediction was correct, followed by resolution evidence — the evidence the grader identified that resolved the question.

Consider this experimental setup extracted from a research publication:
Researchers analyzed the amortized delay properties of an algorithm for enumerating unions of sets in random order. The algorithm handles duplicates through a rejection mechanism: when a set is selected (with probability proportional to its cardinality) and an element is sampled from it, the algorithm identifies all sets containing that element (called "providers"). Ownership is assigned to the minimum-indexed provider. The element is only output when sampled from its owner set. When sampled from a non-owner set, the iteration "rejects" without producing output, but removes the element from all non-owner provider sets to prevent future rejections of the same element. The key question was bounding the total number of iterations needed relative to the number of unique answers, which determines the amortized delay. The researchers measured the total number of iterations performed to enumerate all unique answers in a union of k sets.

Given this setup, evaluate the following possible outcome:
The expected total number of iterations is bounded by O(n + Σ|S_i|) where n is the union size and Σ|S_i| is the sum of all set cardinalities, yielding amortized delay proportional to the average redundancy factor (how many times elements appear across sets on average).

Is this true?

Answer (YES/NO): NO